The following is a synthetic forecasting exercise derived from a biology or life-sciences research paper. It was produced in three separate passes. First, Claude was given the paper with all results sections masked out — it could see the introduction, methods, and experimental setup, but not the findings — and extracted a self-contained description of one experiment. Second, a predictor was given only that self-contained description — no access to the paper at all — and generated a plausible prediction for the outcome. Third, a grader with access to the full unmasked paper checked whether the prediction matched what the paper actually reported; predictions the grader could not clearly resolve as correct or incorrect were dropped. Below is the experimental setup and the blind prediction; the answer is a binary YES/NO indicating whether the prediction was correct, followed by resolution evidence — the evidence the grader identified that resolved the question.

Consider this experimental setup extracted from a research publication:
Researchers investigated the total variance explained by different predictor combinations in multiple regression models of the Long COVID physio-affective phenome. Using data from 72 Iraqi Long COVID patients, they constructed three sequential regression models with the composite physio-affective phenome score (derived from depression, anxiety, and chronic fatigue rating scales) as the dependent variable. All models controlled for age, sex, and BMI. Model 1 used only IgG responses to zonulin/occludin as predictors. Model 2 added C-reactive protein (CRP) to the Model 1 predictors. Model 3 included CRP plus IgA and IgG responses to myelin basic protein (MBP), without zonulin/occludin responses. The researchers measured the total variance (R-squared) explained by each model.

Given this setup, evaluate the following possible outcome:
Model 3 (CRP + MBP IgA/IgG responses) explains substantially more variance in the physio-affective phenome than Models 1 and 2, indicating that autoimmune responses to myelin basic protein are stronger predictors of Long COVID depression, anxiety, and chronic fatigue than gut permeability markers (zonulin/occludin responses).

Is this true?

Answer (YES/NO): NO